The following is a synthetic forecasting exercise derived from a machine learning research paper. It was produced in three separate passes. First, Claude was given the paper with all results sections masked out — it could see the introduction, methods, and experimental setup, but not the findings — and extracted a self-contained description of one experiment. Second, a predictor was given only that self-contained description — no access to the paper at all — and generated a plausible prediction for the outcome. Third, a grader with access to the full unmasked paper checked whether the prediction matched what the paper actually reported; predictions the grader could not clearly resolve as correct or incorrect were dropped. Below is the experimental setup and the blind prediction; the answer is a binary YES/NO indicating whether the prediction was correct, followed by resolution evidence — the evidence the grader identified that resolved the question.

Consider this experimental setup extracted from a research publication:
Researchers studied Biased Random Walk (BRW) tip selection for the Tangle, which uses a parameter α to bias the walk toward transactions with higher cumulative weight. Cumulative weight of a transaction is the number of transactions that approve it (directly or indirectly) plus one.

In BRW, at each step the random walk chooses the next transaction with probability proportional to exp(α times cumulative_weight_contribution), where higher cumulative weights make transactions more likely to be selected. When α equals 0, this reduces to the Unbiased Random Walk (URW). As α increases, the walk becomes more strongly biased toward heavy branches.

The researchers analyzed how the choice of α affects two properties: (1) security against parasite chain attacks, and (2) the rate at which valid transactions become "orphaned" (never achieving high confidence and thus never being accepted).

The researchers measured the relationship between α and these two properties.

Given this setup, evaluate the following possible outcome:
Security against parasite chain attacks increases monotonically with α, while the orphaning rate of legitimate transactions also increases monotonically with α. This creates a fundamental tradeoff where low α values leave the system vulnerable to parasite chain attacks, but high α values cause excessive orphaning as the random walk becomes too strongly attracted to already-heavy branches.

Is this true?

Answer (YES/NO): YES